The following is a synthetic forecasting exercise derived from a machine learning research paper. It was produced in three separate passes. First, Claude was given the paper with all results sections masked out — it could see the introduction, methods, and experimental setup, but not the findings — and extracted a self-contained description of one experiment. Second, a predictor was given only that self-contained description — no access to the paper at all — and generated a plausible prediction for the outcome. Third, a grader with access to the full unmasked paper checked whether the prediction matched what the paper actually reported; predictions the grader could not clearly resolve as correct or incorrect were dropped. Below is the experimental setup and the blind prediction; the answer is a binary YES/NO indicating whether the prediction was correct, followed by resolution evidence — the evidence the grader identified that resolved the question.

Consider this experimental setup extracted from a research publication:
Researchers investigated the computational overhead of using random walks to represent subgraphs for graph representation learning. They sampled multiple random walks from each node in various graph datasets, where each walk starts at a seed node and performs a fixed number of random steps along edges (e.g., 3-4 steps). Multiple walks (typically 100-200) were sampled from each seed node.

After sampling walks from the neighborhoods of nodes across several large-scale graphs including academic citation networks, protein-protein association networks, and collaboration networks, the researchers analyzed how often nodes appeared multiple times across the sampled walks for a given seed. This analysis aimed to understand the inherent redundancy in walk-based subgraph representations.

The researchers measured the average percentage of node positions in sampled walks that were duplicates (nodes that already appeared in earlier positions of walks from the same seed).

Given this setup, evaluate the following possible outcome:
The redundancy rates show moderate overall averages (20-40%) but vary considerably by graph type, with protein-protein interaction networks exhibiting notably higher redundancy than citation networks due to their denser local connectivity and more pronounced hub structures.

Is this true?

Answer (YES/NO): NO